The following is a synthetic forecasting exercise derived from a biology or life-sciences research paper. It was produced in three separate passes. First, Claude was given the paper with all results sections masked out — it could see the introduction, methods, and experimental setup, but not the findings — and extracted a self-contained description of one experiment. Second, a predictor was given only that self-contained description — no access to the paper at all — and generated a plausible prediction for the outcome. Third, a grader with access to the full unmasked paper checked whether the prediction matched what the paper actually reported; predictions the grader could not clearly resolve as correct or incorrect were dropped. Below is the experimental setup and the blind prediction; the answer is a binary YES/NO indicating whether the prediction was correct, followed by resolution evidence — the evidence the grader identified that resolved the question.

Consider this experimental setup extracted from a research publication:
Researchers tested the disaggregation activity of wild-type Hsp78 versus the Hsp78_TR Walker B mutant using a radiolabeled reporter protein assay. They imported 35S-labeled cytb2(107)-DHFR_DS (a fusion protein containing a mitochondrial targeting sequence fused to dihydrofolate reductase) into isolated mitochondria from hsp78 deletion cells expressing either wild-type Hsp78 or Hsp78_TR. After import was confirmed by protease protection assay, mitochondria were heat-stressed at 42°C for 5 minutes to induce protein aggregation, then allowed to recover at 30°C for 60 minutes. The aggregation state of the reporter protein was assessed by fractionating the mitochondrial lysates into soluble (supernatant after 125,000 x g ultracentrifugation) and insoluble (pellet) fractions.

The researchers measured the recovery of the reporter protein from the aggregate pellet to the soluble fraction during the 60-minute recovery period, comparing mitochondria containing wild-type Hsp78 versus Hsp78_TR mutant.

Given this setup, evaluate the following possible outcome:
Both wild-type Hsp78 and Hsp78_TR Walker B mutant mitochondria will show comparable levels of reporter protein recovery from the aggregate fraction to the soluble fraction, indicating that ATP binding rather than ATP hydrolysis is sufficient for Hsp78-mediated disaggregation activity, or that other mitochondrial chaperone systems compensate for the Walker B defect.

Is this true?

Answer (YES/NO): NO